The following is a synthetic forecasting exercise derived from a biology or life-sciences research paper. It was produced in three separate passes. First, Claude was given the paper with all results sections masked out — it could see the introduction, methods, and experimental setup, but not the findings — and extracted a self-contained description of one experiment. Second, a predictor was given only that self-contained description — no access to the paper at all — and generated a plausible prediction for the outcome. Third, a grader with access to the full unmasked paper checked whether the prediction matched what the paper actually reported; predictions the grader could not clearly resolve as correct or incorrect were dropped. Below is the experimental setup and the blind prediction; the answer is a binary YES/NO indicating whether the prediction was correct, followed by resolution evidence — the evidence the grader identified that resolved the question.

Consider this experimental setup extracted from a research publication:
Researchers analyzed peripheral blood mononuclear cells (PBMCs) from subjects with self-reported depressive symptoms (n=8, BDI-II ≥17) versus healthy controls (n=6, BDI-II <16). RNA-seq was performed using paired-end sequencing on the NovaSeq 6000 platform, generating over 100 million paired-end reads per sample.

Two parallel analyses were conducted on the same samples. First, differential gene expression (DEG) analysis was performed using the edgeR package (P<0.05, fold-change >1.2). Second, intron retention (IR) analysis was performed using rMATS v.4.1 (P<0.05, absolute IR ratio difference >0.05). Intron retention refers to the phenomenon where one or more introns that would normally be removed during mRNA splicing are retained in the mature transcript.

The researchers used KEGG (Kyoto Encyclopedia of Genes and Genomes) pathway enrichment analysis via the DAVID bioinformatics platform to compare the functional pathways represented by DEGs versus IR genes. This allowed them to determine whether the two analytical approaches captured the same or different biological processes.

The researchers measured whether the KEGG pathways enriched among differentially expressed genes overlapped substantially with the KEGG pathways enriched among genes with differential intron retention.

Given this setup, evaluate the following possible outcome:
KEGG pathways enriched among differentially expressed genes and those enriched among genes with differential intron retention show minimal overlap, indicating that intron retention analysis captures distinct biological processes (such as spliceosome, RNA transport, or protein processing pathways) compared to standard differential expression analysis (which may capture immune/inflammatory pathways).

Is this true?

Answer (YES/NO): NO